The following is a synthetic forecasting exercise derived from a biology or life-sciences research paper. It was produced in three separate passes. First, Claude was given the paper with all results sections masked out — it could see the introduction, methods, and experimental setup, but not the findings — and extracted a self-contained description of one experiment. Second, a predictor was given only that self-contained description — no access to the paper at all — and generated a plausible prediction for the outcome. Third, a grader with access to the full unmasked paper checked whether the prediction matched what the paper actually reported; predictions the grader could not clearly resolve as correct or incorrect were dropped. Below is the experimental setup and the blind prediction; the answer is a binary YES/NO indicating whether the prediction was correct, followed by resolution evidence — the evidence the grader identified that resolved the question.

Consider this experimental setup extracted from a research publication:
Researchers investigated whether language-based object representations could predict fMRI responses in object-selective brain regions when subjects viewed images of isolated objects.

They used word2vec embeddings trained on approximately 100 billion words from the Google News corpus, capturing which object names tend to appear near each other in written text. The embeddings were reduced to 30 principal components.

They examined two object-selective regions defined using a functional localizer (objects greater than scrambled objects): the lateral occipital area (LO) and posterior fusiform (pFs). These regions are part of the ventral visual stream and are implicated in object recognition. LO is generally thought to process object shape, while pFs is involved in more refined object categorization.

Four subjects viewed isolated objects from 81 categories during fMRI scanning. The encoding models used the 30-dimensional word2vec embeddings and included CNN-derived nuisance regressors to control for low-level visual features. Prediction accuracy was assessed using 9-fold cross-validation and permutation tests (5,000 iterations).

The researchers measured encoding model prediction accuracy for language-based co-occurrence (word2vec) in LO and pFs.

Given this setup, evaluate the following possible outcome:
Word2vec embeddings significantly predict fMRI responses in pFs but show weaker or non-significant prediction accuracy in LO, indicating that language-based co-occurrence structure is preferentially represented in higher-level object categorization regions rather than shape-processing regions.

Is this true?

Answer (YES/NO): NO